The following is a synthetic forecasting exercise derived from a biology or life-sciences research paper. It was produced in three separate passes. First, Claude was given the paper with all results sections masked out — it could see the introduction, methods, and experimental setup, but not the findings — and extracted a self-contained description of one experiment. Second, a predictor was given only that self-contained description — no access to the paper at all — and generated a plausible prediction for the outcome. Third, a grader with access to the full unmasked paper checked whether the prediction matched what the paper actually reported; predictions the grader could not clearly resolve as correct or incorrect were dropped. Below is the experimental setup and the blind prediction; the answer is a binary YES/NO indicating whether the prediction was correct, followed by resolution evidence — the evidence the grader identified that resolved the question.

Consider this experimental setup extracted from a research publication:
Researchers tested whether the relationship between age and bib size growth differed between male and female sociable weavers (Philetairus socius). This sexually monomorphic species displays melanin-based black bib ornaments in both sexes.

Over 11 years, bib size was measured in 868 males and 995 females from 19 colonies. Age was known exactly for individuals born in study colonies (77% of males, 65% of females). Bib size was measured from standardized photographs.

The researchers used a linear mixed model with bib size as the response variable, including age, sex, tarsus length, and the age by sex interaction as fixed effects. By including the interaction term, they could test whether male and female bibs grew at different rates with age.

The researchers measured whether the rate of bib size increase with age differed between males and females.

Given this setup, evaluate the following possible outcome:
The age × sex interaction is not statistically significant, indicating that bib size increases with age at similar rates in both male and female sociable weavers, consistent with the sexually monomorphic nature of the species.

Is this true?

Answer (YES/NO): YES